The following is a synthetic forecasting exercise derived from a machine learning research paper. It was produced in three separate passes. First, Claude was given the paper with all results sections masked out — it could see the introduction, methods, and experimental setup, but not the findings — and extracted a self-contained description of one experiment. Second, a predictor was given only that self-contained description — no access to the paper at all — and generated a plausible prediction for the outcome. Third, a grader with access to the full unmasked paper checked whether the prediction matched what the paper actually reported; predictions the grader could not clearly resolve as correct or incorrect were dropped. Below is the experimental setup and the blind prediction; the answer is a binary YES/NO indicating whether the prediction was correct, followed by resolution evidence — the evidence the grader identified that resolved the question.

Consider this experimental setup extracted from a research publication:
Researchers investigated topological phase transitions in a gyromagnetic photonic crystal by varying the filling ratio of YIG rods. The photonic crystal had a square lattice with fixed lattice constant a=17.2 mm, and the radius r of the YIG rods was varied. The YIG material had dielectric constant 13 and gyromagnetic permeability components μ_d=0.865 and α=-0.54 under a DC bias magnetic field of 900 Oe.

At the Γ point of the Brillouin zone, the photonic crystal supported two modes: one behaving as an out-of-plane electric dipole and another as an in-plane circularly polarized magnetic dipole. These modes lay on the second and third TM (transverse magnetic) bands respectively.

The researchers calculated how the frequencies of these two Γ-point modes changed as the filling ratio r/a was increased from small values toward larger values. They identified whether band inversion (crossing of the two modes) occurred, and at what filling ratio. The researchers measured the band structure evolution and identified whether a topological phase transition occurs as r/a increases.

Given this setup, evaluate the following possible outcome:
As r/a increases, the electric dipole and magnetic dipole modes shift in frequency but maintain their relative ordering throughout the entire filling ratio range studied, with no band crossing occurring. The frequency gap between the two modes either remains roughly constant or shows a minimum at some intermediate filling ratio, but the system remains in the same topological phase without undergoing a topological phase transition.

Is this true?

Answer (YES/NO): NO